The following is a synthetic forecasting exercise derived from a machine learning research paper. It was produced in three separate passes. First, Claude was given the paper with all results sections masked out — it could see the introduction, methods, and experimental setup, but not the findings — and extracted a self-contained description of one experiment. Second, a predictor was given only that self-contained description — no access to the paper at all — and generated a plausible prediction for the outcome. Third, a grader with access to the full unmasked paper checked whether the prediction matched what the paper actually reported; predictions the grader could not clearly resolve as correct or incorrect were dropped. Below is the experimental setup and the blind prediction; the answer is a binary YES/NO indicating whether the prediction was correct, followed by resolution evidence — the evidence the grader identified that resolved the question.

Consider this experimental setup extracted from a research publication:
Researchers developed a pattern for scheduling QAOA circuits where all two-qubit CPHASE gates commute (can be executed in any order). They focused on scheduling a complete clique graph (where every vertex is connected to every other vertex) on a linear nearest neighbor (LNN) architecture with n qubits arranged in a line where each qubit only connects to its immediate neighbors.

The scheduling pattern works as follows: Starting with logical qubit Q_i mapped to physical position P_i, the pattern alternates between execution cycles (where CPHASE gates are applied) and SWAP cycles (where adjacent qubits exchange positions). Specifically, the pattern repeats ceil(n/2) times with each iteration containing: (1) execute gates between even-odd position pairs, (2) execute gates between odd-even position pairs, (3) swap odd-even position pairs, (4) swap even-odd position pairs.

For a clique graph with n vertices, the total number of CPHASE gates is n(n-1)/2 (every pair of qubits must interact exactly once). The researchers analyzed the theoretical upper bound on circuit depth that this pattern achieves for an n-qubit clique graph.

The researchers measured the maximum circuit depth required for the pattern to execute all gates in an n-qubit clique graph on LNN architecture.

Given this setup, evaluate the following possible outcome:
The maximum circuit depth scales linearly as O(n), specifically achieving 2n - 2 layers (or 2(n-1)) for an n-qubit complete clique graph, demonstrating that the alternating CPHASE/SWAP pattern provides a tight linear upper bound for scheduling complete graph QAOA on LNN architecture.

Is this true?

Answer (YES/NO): YES